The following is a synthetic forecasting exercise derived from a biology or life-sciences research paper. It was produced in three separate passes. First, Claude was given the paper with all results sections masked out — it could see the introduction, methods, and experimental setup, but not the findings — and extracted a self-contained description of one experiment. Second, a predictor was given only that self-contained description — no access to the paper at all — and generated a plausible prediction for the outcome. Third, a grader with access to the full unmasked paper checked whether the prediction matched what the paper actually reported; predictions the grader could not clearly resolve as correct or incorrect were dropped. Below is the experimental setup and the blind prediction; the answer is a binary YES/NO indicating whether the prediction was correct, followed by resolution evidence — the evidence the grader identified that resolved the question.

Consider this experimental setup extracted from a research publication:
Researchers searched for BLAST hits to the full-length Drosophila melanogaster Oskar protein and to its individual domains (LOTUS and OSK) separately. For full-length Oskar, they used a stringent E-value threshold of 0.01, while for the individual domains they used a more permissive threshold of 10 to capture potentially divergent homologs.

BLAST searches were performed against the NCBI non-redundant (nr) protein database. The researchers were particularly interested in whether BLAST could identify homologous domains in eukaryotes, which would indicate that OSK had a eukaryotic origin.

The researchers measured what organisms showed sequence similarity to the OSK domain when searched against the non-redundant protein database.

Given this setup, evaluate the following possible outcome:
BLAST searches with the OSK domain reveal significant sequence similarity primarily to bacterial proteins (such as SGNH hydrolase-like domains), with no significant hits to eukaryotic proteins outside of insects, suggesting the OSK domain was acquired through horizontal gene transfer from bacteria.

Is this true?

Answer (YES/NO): YES